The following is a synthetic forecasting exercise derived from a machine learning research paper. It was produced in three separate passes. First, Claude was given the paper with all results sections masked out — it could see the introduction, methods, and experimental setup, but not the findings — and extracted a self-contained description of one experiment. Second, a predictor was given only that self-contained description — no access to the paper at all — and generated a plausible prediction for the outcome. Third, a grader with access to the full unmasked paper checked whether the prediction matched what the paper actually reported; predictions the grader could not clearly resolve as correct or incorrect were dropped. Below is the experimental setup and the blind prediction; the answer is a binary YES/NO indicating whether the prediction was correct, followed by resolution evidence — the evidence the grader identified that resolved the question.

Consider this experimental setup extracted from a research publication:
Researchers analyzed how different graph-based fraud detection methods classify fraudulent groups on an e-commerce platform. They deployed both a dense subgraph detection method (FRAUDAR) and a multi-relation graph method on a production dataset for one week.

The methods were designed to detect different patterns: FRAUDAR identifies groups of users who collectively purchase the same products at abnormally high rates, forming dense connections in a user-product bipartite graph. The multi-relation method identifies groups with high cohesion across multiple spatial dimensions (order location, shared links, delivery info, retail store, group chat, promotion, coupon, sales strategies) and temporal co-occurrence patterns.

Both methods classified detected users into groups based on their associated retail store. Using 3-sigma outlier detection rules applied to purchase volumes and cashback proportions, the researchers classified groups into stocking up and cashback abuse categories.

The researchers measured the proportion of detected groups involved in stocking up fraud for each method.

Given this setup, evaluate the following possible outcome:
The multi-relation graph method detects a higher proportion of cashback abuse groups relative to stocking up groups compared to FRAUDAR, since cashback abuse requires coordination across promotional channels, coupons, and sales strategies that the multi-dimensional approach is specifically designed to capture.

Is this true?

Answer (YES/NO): YES